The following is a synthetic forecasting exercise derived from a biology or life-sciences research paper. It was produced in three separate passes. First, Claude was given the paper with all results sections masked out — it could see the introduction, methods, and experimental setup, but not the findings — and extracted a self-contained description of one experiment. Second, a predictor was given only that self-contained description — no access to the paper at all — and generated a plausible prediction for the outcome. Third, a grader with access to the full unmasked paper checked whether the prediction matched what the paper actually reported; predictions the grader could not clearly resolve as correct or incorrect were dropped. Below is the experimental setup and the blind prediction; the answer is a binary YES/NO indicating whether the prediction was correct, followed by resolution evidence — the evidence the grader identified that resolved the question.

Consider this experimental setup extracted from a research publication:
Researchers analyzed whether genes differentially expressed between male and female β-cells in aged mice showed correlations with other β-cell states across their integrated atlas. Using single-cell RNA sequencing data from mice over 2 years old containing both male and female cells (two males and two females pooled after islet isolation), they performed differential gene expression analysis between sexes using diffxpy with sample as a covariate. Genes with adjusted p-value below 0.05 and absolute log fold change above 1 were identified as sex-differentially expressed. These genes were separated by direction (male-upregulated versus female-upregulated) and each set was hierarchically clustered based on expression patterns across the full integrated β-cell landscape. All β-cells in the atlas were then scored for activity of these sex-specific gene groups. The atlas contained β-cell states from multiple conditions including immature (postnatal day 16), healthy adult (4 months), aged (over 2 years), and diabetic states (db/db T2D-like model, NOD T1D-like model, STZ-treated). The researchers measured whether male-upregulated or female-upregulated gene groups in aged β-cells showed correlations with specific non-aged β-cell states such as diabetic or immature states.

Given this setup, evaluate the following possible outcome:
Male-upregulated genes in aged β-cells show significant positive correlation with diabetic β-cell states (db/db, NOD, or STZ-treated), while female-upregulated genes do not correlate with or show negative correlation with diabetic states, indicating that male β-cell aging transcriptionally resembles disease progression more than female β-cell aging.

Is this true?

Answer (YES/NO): NO